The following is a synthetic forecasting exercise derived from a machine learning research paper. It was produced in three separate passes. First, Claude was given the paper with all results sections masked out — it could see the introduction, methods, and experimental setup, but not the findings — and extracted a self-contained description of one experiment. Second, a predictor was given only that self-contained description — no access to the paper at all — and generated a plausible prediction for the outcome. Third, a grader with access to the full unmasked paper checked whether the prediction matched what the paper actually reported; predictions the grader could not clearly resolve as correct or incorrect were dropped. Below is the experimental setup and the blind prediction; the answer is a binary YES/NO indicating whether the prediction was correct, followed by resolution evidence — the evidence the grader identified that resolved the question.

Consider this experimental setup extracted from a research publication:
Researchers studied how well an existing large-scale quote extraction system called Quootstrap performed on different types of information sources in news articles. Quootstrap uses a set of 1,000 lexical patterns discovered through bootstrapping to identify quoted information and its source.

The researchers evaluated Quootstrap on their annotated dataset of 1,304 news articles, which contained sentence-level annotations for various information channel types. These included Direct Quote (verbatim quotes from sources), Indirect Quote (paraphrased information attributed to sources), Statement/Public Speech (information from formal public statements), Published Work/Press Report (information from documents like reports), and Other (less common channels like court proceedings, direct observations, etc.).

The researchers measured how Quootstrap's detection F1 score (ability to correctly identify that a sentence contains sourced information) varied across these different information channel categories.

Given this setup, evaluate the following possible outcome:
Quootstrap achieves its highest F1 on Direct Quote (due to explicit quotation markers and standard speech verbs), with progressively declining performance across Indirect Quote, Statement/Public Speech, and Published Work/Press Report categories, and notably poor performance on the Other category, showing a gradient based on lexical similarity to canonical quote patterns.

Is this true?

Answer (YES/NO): YES